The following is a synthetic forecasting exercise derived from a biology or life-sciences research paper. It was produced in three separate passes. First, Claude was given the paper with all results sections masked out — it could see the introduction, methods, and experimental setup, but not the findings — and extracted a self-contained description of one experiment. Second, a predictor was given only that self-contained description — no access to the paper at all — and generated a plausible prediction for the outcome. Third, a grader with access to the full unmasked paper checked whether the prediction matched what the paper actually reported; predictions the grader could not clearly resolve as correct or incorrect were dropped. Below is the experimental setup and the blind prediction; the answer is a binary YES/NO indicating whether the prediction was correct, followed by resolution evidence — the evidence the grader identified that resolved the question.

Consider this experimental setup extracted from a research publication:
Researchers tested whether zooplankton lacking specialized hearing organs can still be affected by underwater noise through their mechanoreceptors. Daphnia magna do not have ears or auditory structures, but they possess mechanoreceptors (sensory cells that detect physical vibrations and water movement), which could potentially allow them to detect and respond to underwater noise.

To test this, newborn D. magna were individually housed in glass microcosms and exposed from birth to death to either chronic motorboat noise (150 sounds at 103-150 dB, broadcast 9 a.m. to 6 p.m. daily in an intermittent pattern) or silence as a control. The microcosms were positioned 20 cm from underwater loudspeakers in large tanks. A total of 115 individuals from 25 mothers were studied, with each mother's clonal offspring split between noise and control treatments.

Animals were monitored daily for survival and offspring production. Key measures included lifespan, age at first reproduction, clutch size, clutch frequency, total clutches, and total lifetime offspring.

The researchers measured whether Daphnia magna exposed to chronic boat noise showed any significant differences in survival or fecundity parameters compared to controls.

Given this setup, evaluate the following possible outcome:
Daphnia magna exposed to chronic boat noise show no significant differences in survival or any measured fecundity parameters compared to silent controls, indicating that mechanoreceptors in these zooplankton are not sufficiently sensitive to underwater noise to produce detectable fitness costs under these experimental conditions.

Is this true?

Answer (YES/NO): YES